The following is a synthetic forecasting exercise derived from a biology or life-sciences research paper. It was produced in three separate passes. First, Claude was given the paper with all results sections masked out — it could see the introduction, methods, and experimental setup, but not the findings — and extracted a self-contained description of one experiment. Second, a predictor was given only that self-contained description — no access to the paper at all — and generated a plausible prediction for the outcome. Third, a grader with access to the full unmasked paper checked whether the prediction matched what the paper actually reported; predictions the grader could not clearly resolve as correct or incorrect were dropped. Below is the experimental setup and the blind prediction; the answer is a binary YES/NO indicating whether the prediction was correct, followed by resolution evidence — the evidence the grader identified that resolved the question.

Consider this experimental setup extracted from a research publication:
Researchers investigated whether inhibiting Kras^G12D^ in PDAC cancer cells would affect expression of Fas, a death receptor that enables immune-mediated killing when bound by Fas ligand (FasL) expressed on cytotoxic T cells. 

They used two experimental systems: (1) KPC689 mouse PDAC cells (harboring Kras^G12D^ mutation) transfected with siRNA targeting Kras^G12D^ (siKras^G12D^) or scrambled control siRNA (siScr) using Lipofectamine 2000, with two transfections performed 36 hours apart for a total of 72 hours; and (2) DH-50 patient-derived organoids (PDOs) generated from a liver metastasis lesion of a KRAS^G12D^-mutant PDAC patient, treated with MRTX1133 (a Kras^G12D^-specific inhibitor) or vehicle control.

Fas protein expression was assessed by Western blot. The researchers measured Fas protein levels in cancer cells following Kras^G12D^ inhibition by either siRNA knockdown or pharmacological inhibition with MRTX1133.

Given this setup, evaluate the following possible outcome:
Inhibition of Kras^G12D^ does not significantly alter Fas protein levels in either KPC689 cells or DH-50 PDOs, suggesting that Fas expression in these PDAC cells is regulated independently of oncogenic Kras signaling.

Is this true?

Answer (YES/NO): NO